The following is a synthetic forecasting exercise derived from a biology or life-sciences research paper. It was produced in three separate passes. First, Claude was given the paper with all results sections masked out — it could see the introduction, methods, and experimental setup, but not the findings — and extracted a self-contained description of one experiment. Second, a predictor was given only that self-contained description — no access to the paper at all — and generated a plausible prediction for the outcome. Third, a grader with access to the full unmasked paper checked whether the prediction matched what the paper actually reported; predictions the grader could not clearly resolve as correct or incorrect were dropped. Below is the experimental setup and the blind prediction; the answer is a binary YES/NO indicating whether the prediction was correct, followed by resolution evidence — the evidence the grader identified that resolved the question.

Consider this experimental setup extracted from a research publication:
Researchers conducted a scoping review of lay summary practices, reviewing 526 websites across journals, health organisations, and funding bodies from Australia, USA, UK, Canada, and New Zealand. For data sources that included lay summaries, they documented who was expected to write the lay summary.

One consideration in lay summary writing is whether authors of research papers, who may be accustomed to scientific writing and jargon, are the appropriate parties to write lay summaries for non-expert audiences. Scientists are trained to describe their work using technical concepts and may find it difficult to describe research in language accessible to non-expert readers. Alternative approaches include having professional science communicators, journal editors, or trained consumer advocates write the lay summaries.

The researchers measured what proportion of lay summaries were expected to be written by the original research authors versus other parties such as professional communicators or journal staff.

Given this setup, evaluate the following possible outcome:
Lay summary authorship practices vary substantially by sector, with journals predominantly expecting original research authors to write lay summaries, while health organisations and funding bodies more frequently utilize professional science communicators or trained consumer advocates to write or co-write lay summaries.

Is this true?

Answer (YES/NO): NO